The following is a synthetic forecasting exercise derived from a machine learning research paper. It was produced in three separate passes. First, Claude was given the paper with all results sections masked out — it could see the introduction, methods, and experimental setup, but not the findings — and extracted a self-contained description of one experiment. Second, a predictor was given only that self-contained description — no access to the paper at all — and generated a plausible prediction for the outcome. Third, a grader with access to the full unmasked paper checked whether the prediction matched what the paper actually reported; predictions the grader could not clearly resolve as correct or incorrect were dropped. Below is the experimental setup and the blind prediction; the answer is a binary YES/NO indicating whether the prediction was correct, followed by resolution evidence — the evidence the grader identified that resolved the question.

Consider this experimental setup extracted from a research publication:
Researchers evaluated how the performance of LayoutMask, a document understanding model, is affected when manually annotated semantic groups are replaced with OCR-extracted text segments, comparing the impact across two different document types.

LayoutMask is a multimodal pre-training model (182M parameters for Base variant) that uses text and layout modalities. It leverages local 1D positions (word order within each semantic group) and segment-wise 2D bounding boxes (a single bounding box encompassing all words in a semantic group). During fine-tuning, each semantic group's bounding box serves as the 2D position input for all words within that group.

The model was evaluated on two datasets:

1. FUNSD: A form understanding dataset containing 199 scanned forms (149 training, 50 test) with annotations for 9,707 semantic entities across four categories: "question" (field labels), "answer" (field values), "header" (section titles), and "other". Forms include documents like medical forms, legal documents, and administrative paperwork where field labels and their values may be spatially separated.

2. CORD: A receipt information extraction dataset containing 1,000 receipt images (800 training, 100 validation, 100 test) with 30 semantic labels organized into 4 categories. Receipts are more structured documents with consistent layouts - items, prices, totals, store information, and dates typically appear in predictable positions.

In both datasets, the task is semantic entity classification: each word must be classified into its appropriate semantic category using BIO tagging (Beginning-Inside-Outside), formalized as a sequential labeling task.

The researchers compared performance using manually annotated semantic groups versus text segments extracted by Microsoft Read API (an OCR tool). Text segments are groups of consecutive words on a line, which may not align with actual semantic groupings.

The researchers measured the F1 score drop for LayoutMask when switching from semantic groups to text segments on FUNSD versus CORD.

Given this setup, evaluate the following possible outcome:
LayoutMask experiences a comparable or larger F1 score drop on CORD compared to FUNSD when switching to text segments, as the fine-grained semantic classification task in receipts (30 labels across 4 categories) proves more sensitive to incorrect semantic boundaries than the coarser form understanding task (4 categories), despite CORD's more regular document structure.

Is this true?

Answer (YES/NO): NO